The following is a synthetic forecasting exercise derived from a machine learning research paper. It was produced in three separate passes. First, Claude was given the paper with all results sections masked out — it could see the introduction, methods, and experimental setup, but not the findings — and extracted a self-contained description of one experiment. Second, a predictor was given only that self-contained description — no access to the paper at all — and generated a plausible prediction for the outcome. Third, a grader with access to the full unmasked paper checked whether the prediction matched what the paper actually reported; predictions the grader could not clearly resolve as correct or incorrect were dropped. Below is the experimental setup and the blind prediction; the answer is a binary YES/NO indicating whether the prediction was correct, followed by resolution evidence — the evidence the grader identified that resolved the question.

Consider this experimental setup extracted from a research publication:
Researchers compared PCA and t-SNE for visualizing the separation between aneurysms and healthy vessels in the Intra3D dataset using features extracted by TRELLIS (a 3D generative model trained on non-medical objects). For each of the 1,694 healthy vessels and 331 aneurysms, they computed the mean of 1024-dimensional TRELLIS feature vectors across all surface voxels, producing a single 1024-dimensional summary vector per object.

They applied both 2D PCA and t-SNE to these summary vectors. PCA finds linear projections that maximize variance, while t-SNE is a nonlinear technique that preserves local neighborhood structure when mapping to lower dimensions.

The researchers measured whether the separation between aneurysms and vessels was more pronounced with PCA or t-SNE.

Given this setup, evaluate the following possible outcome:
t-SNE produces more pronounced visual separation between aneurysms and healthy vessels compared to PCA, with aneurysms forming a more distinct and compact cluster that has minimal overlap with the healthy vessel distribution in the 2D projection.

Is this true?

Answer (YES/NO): YES